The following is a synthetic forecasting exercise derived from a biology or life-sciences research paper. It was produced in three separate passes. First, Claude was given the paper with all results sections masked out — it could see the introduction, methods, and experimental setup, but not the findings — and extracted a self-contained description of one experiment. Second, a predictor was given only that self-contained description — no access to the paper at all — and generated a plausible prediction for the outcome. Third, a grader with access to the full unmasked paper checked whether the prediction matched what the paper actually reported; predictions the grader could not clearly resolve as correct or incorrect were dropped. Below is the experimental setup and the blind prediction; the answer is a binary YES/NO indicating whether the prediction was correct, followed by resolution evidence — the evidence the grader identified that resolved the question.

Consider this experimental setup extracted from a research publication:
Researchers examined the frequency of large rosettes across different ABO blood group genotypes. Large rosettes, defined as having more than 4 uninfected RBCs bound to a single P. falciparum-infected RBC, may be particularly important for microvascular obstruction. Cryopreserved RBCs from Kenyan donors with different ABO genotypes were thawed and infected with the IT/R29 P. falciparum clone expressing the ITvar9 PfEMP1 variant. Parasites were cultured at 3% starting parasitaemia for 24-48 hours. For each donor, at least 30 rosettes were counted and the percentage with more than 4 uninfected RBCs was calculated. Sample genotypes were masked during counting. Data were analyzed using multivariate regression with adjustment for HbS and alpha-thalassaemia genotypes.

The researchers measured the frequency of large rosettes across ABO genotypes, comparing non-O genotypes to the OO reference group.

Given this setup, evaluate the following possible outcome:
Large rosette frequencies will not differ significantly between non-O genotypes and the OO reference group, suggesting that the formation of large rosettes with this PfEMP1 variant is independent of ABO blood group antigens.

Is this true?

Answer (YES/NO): NO